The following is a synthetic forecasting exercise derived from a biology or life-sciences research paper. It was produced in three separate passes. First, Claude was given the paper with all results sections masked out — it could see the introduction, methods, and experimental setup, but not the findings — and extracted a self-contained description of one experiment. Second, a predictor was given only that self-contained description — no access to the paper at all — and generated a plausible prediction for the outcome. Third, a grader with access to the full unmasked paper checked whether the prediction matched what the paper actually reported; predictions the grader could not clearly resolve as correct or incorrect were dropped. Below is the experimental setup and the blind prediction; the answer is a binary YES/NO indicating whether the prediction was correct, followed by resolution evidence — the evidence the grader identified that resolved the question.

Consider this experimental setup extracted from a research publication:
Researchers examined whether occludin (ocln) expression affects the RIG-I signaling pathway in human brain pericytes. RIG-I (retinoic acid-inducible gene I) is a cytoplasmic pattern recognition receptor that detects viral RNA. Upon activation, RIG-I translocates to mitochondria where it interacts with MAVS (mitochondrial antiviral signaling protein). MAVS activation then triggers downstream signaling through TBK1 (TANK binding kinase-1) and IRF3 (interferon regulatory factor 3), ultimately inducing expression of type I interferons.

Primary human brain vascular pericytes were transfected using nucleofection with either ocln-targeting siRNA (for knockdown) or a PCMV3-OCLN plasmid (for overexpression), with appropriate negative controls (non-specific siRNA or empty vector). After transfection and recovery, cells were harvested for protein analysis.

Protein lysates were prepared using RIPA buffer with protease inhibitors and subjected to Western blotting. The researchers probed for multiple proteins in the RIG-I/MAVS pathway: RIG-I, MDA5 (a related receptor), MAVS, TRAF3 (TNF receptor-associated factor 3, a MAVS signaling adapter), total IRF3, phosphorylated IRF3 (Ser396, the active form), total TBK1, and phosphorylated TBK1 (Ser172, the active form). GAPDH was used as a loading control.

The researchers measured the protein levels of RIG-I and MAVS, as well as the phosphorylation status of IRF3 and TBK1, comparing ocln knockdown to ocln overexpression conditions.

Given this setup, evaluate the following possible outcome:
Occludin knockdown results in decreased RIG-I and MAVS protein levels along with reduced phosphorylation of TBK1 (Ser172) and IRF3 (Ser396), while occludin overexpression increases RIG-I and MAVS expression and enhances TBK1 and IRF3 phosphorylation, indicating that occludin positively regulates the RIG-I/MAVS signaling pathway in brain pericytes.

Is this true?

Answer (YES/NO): NO